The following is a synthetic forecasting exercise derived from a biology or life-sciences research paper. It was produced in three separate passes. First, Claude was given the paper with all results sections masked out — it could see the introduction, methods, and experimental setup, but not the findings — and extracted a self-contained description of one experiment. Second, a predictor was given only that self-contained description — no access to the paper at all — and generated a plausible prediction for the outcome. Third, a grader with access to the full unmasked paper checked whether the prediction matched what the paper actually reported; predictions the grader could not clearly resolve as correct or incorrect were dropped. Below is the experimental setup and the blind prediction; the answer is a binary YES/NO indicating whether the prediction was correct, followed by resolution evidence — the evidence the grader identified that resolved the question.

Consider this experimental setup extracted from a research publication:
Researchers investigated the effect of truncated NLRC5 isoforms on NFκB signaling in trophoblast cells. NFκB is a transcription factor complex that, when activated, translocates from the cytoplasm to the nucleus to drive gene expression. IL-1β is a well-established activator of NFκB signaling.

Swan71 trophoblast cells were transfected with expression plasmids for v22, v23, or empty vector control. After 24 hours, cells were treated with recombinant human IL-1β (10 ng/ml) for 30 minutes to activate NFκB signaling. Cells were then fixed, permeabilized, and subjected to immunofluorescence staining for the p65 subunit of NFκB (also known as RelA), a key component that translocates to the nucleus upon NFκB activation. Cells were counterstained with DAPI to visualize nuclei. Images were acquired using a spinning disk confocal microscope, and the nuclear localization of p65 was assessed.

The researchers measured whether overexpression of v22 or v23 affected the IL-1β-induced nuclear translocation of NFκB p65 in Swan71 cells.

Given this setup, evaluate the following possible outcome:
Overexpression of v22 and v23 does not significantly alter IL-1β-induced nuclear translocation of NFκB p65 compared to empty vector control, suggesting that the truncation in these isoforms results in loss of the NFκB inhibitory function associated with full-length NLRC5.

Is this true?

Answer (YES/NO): NO